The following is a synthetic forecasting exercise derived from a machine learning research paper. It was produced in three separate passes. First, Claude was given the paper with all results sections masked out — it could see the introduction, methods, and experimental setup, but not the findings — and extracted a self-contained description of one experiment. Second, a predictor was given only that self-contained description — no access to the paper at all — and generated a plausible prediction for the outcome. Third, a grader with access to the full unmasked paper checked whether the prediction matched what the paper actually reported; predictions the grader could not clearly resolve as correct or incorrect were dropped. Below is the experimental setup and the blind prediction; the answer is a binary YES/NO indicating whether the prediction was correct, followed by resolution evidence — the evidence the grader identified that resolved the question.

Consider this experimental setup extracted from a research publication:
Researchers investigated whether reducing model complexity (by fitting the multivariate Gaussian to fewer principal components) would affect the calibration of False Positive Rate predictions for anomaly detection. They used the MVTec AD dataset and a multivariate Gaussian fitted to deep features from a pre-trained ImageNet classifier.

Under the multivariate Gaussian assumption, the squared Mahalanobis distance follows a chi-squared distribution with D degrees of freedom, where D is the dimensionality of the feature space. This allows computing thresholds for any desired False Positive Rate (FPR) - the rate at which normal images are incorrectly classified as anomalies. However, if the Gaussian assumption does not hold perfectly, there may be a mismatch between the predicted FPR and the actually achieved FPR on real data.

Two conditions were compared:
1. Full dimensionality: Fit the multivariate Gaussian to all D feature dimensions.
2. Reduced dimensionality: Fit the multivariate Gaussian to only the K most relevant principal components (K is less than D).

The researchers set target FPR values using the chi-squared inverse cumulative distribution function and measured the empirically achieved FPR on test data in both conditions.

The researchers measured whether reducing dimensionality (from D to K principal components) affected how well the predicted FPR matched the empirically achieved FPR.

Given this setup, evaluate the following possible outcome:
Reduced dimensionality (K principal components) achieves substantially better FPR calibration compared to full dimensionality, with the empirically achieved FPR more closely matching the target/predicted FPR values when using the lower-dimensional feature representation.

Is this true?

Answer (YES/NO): NO